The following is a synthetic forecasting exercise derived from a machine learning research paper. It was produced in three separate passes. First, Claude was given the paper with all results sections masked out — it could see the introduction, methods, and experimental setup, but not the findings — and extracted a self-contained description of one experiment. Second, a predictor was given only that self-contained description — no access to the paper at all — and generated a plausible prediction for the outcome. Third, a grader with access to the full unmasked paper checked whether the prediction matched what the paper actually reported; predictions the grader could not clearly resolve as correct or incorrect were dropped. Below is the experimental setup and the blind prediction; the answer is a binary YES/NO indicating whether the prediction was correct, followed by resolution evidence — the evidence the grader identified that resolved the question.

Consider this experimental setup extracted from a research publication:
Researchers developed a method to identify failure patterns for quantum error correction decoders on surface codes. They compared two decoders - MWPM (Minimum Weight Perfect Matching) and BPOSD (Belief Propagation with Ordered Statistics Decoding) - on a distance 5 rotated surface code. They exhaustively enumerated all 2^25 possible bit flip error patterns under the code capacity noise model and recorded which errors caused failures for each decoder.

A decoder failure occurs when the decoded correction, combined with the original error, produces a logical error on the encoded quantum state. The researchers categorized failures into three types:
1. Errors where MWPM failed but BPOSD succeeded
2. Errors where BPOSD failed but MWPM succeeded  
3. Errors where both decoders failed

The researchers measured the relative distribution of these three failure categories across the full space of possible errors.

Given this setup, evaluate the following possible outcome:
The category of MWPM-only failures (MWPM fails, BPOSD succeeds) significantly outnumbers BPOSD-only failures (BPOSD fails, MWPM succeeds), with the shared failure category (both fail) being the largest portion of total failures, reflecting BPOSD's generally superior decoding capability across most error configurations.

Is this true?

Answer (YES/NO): NO